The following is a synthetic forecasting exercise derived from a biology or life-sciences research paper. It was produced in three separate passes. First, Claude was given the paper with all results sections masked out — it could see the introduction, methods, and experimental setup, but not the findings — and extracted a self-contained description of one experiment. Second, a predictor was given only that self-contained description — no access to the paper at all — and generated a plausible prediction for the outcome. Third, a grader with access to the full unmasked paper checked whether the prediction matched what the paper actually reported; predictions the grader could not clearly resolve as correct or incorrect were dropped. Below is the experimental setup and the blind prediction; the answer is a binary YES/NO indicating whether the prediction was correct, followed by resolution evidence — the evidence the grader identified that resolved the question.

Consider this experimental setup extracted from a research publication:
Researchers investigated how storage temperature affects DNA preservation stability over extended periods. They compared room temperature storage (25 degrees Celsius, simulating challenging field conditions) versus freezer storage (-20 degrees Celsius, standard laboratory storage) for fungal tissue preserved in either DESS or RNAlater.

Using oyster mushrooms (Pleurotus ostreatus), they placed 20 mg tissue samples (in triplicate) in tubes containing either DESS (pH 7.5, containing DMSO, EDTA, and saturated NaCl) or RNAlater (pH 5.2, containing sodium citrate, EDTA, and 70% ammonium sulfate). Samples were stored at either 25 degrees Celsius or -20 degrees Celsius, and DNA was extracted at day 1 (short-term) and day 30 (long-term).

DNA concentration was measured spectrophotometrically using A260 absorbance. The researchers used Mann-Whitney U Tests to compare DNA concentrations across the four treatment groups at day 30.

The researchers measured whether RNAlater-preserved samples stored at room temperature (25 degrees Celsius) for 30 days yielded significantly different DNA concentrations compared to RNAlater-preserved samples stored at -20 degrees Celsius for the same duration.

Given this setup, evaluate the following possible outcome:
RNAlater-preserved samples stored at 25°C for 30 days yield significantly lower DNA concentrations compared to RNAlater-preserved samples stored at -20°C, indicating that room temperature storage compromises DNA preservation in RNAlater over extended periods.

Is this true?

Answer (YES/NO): NO